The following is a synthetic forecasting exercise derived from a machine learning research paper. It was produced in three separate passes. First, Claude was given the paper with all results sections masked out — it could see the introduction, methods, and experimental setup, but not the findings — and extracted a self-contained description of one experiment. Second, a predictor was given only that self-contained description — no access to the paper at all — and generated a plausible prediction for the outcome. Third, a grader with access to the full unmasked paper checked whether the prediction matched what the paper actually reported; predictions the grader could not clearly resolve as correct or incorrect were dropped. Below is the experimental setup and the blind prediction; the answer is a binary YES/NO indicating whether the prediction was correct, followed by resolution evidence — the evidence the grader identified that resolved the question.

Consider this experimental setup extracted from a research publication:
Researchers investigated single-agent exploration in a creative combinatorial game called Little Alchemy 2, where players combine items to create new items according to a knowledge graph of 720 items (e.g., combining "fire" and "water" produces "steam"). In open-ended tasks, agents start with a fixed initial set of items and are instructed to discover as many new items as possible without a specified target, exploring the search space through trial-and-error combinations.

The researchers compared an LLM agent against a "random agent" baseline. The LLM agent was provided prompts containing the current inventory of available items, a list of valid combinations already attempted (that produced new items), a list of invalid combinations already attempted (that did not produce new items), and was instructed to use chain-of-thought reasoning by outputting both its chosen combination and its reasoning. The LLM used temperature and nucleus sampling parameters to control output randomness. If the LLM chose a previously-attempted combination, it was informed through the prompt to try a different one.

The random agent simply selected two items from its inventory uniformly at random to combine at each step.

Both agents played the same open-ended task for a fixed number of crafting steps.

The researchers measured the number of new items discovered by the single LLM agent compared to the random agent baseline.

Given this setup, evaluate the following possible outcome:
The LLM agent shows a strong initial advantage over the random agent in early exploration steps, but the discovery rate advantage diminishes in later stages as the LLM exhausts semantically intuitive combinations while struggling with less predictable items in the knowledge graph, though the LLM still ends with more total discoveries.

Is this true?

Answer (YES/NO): NO